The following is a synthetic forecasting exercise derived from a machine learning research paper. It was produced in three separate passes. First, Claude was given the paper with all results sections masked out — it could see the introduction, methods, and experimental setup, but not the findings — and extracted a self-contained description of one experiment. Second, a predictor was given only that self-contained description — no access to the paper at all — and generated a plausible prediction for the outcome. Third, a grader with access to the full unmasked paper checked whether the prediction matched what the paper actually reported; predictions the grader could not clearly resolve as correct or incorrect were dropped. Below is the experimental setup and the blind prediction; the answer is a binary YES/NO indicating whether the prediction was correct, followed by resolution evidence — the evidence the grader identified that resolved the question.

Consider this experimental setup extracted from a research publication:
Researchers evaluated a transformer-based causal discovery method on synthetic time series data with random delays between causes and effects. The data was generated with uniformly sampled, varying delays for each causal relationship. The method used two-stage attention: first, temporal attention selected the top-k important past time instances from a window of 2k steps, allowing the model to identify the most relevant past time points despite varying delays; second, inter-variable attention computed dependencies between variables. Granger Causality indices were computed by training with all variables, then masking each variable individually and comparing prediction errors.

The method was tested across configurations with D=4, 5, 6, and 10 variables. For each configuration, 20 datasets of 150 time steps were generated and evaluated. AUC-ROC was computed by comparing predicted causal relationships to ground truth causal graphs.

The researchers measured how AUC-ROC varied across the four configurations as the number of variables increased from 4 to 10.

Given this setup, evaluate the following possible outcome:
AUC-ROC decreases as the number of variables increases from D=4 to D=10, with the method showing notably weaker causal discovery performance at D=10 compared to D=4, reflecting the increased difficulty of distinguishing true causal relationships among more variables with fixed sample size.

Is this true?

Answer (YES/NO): NO